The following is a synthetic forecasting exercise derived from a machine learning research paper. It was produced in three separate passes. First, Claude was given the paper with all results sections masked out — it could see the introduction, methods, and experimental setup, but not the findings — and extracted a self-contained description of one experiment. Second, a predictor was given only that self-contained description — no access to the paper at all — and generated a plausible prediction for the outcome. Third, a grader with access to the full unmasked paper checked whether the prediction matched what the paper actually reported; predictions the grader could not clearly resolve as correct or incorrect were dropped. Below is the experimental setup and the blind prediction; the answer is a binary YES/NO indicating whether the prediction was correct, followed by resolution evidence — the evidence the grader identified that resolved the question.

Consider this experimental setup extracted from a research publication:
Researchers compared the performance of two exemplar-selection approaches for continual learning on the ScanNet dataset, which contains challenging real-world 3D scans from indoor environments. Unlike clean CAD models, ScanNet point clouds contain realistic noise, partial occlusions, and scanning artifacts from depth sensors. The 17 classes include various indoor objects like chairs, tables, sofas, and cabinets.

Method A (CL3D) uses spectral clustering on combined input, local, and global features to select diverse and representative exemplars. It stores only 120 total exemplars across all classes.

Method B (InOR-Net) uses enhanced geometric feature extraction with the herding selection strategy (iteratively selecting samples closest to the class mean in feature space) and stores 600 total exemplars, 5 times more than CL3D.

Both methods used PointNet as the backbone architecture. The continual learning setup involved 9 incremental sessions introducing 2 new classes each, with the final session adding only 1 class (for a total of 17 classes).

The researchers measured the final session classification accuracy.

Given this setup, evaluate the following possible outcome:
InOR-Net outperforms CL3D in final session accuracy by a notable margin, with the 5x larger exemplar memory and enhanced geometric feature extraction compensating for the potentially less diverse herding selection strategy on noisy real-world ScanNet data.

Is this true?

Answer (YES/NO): NO